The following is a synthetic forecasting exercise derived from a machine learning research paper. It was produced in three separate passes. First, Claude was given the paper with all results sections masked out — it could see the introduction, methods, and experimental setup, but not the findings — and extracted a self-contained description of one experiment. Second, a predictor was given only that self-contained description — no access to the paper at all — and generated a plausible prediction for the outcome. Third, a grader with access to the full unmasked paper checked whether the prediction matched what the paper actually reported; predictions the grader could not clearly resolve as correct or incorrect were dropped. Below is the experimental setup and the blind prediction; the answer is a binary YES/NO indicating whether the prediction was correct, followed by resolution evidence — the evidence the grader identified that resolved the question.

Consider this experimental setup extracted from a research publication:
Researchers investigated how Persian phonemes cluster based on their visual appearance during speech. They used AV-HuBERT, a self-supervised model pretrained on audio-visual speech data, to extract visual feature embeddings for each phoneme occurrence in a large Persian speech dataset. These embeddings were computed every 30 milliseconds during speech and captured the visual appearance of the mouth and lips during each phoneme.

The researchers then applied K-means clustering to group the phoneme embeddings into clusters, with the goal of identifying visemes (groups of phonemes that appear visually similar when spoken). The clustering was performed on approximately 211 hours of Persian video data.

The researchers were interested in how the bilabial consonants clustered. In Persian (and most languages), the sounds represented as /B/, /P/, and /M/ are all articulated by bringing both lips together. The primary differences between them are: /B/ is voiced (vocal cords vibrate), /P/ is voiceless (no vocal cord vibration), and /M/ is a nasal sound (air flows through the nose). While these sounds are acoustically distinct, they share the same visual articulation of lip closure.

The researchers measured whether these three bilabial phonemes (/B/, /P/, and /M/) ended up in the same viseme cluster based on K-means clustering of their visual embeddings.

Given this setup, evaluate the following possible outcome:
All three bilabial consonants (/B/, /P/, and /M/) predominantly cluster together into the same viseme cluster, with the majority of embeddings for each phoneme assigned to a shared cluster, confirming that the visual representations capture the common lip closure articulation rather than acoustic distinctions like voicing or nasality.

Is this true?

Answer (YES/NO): YES